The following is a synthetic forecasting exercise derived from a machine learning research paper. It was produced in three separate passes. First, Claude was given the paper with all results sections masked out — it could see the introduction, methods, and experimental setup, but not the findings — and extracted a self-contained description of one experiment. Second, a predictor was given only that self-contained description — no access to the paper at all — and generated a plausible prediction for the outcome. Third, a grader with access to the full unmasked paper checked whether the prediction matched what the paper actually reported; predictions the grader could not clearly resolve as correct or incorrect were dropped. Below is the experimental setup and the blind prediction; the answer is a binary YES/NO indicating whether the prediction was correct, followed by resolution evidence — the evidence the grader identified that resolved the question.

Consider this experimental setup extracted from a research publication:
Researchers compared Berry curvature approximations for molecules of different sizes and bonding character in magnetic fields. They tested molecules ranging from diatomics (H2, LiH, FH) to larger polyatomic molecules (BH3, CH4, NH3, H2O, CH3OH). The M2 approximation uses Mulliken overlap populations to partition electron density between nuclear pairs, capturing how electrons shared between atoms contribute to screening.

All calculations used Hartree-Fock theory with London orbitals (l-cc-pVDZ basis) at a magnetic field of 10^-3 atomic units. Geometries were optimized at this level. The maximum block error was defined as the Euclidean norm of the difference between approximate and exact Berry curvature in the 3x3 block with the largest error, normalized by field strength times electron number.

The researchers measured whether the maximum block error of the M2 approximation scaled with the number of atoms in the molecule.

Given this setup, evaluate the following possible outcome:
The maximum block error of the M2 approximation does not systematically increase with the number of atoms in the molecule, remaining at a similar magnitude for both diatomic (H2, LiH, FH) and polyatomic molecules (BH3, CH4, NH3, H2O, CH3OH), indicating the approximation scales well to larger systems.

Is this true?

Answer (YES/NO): YES